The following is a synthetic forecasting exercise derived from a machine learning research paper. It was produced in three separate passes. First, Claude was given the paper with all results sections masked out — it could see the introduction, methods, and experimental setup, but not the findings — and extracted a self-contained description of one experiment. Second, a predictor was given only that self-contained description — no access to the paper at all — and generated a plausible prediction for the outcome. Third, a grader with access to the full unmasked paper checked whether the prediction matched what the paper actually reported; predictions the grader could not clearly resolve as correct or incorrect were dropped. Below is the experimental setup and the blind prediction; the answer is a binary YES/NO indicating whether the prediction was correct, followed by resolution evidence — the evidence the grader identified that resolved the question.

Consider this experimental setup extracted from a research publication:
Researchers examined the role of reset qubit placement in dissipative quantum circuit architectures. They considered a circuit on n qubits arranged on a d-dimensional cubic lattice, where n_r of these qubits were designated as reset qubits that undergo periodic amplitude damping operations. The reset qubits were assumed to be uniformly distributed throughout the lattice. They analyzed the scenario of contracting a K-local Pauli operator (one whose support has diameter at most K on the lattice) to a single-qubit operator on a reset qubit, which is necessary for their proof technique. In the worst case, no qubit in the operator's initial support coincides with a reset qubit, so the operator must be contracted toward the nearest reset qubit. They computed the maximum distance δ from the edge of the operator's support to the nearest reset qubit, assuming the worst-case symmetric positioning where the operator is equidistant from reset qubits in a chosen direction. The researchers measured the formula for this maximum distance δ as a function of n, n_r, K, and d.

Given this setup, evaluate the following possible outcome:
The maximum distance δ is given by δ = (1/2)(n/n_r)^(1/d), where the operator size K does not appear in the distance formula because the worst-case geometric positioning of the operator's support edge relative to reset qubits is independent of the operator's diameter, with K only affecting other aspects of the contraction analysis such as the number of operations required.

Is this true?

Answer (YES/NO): NO